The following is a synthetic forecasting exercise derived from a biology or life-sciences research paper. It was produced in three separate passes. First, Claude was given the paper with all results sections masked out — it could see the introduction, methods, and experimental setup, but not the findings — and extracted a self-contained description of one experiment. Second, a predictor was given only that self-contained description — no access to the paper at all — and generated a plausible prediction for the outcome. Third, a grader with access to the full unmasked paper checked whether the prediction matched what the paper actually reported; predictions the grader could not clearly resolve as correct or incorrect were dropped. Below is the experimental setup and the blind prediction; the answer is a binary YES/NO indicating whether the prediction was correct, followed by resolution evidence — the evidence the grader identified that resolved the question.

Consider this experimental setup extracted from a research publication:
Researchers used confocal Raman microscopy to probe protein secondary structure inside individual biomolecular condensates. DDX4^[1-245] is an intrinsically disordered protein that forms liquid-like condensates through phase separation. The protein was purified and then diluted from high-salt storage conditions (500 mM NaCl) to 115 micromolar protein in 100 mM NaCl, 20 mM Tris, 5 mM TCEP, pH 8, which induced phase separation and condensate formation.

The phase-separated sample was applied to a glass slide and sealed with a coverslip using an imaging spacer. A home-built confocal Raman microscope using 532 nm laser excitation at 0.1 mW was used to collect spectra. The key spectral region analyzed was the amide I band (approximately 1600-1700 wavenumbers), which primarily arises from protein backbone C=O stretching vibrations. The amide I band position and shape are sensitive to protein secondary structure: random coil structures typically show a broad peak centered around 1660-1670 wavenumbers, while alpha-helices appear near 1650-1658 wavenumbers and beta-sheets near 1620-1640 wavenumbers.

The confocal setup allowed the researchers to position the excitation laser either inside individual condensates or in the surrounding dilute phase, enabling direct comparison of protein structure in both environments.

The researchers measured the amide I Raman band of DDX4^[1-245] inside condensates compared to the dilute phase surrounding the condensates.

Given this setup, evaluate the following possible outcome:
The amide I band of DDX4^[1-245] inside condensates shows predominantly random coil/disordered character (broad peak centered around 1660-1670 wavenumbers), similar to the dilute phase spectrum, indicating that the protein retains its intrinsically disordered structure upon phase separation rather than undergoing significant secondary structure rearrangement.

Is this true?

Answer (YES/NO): YES